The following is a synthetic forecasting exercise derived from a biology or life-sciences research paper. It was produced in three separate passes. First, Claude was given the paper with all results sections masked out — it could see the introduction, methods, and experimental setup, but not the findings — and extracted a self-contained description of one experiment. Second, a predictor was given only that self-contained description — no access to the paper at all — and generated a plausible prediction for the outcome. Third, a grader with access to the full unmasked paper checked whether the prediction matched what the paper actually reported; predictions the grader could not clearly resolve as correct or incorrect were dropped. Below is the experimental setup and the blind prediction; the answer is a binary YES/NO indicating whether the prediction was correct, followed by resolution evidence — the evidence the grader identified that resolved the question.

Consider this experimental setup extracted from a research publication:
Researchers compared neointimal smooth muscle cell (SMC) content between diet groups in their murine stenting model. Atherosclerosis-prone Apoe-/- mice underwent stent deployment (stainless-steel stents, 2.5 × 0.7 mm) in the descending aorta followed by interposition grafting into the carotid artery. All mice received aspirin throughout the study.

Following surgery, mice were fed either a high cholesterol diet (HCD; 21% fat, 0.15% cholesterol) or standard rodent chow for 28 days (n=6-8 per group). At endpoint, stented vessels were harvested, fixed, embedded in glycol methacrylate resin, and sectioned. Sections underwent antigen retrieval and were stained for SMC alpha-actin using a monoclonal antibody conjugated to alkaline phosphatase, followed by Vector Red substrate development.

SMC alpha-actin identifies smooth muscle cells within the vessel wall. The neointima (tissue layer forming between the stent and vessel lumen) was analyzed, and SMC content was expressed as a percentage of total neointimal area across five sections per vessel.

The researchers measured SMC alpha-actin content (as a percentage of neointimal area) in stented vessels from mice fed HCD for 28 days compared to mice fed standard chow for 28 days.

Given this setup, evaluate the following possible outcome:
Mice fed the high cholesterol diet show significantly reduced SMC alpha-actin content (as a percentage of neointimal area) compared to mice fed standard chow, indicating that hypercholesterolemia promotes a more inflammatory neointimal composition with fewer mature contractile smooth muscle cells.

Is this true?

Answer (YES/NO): YES